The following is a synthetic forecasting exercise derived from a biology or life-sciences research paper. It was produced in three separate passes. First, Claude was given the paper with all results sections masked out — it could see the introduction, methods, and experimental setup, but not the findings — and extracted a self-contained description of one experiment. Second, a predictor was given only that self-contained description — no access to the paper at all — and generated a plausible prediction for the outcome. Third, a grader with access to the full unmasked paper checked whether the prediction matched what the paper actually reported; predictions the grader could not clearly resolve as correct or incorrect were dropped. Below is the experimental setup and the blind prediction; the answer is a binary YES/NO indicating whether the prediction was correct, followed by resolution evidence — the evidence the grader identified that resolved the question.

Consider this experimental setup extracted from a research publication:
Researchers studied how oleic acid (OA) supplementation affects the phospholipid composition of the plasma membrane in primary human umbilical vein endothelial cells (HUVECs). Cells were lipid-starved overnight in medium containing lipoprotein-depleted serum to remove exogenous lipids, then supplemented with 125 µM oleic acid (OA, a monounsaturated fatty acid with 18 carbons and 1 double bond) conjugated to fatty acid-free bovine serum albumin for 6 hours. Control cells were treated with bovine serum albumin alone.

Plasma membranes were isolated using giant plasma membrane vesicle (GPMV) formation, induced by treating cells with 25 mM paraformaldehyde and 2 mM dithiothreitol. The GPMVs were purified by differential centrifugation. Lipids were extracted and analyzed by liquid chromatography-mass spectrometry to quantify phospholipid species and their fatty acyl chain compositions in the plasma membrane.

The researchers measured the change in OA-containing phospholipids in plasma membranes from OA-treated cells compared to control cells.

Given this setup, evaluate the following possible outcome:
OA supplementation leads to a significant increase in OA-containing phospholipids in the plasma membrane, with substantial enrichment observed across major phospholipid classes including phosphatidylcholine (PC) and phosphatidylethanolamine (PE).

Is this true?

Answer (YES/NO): NO